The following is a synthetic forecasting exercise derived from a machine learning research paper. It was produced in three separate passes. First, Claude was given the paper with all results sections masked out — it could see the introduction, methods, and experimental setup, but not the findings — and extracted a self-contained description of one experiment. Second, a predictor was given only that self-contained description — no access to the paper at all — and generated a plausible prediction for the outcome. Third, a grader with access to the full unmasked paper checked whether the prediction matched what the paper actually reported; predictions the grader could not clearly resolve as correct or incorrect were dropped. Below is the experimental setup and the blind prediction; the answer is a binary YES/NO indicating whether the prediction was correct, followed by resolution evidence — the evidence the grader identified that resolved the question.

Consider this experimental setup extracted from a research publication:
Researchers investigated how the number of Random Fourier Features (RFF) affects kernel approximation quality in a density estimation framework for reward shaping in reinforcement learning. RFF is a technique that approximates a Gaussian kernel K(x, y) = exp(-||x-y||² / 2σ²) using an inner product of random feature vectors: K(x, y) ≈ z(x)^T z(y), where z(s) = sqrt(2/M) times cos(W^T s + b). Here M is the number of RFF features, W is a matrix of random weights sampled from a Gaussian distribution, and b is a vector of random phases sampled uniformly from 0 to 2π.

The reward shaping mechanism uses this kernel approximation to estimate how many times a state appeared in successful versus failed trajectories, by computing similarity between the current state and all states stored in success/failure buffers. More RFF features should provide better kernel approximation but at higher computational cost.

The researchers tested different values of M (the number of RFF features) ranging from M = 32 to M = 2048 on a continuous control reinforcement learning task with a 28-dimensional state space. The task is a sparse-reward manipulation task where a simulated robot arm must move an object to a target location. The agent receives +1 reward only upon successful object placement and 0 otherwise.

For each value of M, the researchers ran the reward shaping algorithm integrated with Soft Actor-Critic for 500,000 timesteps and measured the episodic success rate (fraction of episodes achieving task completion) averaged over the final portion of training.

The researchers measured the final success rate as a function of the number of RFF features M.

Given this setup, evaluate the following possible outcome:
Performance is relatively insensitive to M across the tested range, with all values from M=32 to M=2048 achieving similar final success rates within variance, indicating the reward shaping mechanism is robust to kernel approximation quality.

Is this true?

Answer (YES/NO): NO